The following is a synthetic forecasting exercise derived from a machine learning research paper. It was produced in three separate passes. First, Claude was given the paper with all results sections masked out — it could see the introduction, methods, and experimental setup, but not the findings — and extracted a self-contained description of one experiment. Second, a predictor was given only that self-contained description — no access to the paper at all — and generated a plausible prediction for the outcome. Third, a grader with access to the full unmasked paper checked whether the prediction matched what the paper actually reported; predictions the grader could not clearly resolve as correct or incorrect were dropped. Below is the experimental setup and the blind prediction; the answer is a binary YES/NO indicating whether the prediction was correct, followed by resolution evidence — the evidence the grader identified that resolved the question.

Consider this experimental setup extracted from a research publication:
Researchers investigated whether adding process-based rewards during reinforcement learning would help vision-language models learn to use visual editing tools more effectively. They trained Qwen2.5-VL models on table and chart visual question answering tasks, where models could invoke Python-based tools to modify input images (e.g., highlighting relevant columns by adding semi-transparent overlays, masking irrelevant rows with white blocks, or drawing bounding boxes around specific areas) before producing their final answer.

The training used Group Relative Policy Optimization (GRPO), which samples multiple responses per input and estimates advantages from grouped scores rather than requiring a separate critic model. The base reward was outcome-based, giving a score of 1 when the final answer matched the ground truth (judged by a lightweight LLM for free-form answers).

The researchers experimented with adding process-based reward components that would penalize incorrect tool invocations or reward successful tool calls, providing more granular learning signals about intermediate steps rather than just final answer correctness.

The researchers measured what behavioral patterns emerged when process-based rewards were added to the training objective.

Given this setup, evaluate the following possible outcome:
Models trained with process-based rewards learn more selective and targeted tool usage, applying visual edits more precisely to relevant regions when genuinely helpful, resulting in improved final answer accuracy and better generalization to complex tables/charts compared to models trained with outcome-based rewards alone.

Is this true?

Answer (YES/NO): NO